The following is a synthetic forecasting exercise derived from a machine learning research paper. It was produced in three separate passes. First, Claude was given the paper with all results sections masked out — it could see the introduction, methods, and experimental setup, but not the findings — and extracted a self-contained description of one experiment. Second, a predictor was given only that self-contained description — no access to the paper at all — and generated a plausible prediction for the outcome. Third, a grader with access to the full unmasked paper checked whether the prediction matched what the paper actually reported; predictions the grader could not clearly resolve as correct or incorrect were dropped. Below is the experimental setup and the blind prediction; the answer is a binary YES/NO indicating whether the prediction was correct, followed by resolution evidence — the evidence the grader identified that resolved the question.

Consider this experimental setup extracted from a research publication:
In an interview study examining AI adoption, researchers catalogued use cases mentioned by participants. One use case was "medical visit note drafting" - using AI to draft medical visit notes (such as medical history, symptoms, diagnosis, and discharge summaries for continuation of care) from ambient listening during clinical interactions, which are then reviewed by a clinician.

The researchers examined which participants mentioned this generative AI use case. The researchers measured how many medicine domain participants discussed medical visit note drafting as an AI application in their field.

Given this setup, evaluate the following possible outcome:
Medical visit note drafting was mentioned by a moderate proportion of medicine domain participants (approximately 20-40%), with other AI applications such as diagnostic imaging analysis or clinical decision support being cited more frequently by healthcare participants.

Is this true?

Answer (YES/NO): YES